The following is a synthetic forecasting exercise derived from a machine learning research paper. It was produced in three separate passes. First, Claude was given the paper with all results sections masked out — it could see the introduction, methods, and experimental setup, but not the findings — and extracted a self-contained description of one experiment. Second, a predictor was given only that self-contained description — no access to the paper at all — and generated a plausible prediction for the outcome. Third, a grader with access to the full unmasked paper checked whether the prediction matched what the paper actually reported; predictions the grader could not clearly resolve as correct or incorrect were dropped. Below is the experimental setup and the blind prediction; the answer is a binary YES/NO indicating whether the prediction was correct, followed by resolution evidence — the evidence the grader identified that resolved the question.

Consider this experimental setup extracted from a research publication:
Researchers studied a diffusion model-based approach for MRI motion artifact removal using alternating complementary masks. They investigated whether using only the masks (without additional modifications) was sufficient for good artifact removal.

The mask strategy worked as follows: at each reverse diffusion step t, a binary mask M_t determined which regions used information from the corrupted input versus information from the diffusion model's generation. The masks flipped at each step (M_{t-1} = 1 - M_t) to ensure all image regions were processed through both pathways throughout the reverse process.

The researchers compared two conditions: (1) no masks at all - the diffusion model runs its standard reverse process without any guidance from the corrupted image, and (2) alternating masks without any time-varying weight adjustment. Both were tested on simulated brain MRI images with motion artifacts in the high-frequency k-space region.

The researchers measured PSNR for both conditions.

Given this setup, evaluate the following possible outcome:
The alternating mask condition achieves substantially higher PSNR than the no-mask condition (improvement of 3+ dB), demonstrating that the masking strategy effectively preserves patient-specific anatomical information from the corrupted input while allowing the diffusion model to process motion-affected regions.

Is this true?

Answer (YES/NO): NO